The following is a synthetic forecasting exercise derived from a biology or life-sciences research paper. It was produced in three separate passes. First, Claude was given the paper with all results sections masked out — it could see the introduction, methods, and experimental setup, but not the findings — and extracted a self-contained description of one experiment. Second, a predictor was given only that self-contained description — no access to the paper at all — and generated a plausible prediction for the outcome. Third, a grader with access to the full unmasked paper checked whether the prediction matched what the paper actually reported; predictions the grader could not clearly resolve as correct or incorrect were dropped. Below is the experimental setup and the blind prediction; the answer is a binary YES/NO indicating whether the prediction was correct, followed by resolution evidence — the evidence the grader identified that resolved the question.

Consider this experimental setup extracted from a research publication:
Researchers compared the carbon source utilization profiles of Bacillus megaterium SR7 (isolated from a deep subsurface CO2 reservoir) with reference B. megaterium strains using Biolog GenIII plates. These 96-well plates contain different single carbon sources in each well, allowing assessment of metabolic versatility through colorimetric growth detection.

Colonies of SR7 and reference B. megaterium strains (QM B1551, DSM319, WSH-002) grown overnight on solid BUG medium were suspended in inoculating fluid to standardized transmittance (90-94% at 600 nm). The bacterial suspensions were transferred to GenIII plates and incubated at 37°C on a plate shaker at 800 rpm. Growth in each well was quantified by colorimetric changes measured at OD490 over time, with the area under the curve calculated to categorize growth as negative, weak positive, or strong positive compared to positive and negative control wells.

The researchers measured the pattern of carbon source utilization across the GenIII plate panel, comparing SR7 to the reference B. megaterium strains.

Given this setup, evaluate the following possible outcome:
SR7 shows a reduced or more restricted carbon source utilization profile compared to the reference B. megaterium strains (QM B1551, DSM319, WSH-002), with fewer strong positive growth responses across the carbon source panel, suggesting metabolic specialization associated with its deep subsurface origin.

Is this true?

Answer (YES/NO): YES